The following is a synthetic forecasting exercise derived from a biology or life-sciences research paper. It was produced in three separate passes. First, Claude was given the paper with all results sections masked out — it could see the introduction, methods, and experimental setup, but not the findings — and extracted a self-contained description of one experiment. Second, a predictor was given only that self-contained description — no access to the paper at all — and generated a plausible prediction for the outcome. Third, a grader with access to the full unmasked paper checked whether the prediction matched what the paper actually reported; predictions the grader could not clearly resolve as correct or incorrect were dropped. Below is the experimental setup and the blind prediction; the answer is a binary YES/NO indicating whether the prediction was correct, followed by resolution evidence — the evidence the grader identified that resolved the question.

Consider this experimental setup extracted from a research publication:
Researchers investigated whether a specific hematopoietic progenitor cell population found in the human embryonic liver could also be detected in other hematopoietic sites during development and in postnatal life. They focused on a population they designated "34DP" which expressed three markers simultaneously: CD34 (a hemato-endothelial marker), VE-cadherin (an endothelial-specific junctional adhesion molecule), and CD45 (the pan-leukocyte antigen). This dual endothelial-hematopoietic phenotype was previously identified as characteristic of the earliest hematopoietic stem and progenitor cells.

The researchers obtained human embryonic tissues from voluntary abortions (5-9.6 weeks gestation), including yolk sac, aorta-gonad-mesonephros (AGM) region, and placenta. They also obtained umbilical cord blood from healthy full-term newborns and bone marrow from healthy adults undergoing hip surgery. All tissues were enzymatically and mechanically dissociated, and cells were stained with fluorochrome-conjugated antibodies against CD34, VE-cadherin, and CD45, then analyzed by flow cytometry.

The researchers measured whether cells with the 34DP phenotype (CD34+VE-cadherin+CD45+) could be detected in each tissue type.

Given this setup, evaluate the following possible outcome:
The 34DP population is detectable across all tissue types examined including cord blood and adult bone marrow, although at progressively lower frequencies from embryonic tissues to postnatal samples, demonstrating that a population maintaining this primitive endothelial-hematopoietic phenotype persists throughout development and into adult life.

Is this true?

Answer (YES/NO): NO